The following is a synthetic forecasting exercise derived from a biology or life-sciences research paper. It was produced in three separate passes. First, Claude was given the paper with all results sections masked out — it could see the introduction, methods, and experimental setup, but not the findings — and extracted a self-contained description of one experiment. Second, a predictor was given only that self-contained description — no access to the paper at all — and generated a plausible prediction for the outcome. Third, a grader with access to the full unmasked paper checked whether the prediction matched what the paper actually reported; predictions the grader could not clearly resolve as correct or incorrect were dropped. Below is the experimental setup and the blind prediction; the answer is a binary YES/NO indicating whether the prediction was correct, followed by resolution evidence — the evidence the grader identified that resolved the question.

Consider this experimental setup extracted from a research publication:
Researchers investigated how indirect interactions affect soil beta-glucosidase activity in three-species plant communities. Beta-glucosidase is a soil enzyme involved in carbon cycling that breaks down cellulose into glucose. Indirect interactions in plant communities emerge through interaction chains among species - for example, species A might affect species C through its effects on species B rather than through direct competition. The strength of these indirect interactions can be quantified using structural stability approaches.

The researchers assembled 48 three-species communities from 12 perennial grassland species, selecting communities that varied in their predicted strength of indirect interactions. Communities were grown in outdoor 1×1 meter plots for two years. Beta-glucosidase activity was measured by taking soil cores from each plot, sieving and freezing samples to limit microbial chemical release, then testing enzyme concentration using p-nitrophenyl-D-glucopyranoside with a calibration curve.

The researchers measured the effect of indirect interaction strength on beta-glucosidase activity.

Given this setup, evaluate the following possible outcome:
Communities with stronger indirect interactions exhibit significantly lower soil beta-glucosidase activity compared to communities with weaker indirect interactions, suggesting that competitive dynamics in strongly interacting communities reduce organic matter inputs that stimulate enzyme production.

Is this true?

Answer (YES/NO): YES